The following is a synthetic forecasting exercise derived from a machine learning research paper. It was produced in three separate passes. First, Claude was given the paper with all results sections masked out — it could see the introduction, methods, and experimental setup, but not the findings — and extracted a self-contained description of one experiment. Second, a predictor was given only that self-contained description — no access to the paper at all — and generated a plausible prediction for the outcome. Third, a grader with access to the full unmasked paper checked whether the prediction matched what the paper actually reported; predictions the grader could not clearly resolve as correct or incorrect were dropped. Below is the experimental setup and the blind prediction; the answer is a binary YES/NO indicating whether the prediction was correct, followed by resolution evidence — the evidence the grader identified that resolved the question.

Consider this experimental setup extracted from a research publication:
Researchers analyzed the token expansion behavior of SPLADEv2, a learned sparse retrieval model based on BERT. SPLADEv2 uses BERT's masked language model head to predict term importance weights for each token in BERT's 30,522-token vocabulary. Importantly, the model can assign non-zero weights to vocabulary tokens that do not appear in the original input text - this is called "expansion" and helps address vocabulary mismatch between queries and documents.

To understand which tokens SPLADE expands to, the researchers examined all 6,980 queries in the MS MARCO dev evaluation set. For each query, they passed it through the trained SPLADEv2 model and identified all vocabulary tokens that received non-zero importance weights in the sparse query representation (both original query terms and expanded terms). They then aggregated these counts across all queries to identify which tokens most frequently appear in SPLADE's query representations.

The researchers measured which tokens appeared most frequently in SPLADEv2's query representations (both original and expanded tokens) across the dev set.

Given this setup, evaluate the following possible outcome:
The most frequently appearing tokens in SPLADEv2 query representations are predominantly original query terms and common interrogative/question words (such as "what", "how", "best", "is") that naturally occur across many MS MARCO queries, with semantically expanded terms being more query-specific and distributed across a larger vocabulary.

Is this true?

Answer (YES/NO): NO